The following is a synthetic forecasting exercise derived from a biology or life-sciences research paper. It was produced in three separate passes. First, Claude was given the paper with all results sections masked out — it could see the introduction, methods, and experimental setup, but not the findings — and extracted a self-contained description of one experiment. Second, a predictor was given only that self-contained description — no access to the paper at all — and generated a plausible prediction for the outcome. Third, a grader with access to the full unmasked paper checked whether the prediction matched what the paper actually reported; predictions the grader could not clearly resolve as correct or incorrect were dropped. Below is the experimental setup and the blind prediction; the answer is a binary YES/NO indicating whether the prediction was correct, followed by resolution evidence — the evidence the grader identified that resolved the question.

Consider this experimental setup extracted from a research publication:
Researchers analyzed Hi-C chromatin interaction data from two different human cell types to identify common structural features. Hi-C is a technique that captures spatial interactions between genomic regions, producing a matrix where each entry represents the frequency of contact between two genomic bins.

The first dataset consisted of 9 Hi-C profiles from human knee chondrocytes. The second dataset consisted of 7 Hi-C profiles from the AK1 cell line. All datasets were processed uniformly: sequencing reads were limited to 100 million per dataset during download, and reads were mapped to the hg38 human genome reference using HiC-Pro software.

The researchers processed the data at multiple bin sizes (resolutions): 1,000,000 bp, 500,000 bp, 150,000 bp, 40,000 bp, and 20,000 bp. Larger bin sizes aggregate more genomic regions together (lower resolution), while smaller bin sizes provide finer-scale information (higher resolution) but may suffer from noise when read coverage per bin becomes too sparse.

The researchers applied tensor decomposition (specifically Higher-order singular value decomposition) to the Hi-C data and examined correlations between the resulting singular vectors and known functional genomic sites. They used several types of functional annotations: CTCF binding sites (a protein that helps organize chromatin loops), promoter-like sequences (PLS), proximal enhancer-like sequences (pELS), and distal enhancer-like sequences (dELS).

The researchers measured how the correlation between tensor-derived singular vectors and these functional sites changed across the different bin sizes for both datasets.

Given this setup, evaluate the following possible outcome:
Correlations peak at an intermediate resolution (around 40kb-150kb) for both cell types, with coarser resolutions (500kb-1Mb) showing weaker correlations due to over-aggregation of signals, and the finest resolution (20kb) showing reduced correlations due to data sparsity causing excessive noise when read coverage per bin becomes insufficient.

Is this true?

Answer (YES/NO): NO